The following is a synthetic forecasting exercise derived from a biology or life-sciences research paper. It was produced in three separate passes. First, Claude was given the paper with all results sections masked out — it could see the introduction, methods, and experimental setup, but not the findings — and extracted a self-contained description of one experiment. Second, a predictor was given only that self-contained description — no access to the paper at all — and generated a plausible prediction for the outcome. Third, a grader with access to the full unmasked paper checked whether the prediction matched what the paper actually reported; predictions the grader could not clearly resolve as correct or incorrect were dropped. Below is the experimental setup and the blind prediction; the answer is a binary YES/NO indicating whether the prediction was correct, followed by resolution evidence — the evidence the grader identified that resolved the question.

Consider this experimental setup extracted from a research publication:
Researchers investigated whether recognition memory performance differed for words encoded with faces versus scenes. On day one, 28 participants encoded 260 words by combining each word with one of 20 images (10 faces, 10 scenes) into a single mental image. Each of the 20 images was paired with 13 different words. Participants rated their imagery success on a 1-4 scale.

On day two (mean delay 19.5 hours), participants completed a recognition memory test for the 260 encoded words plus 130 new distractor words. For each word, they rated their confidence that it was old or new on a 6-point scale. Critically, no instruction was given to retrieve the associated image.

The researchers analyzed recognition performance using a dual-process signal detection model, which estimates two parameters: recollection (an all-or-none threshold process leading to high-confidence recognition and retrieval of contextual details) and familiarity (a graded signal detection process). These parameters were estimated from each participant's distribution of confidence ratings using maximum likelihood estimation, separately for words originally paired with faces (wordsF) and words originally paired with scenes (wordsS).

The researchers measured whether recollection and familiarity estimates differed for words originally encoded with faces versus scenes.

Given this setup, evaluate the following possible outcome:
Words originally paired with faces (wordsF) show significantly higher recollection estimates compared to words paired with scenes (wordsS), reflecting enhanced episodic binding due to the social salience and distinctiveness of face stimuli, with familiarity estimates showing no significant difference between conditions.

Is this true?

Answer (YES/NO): NO